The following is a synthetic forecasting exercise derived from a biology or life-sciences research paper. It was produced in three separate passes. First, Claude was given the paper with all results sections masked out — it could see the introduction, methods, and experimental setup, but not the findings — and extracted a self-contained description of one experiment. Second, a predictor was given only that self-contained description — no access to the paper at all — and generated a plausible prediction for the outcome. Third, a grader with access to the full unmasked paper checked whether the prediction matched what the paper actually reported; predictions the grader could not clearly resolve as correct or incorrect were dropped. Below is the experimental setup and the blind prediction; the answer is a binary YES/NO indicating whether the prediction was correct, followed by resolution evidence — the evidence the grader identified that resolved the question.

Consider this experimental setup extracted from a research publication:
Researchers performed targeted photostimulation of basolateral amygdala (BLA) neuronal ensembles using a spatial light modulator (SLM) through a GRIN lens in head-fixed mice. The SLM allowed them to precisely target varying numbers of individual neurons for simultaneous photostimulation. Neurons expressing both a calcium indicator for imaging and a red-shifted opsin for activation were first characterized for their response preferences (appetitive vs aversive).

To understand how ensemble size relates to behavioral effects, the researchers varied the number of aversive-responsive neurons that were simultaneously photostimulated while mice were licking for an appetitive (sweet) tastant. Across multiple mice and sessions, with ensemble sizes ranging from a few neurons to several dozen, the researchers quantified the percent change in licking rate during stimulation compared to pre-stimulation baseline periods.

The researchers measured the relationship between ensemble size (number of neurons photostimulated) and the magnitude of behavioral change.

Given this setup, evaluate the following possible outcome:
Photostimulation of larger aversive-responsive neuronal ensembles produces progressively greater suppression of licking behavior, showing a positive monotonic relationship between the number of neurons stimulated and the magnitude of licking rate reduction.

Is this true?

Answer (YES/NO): YES